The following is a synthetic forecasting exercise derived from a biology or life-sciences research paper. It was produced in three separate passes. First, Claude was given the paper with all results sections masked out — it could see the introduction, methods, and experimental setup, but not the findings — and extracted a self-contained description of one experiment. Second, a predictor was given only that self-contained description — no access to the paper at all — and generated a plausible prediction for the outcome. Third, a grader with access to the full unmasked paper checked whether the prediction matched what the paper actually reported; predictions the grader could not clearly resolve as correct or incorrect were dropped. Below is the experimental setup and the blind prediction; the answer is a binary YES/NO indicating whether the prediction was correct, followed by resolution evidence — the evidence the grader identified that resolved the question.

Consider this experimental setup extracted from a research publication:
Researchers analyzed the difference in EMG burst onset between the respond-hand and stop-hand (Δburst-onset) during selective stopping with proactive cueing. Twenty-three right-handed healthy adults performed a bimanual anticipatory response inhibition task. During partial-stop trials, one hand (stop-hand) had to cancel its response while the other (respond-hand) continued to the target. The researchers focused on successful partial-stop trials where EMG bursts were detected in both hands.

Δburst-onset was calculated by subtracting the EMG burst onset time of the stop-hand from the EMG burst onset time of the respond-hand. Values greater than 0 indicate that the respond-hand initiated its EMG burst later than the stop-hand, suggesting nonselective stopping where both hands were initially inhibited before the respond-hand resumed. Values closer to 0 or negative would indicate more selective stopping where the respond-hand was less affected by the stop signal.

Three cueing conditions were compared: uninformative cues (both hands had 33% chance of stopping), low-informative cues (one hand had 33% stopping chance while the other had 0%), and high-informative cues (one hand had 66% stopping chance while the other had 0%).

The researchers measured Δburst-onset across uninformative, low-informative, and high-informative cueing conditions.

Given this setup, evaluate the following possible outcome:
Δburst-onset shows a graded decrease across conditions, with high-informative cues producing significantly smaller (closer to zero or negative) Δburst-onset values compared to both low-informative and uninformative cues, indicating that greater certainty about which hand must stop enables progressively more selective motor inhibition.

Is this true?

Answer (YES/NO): YES